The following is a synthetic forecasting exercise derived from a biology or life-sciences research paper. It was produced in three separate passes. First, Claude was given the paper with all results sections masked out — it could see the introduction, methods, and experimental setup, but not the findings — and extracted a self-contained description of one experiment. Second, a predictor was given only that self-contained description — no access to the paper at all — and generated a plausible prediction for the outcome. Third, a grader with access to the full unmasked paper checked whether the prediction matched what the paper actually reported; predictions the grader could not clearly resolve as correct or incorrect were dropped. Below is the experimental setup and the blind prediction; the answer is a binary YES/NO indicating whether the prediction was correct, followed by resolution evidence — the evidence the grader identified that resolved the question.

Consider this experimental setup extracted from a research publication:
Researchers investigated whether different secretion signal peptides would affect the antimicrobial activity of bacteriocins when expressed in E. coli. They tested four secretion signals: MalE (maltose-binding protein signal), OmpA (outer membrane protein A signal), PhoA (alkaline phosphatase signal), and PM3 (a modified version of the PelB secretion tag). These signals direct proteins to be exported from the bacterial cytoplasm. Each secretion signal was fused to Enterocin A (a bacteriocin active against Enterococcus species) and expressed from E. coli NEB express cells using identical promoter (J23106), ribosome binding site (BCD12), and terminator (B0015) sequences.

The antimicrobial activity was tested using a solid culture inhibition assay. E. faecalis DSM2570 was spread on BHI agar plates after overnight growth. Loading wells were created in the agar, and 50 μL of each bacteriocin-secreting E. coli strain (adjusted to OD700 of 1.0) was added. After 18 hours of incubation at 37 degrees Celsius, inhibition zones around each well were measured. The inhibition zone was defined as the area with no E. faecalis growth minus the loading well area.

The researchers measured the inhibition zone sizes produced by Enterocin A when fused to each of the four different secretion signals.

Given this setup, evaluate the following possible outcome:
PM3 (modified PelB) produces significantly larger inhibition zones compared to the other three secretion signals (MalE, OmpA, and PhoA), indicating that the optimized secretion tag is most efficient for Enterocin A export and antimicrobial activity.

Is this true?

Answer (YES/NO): NO